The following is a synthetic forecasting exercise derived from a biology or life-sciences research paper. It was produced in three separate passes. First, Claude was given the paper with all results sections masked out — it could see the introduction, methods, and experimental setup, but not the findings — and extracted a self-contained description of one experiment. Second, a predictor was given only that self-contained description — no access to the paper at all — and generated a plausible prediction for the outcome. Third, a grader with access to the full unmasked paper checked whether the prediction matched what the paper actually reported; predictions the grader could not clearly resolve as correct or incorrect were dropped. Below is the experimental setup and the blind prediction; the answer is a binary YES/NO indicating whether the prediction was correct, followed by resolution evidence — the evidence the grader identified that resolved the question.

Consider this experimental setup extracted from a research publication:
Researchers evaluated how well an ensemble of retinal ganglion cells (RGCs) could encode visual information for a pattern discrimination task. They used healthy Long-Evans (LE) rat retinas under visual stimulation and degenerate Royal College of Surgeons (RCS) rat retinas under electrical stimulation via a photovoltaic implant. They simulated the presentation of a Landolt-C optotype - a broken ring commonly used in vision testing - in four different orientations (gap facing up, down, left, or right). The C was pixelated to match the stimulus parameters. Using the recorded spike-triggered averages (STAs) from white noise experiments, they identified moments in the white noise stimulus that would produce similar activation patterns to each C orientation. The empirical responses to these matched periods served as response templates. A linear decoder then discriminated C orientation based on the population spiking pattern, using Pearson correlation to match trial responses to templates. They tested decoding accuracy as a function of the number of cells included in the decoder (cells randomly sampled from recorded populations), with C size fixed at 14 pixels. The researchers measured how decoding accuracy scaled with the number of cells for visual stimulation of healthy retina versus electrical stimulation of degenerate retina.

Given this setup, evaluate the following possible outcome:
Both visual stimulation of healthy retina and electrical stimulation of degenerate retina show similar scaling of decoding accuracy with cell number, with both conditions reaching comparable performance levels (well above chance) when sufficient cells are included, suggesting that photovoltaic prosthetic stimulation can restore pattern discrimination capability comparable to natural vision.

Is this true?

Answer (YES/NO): YES